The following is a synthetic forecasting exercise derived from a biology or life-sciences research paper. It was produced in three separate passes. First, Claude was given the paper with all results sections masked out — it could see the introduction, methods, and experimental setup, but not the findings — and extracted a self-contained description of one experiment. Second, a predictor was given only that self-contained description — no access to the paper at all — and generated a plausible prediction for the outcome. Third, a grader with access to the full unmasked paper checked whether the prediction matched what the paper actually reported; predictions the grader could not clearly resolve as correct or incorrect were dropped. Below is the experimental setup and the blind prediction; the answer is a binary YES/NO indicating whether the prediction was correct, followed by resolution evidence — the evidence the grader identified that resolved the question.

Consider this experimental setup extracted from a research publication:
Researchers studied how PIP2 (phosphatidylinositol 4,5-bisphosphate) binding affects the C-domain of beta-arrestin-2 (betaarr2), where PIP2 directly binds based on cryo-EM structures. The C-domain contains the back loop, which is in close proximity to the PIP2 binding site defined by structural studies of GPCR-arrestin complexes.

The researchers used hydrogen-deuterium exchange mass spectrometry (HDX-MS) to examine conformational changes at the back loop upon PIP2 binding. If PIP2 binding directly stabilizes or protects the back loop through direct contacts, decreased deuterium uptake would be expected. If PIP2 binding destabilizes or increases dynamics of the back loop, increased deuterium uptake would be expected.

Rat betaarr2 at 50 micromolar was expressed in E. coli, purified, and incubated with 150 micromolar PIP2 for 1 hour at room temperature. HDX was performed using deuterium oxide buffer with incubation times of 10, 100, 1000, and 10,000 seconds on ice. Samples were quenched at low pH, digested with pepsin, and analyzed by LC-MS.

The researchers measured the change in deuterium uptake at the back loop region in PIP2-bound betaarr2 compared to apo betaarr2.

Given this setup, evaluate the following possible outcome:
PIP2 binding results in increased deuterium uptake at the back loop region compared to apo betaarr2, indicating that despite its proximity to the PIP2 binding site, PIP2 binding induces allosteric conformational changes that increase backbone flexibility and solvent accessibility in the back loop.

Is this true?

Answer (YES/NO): NO